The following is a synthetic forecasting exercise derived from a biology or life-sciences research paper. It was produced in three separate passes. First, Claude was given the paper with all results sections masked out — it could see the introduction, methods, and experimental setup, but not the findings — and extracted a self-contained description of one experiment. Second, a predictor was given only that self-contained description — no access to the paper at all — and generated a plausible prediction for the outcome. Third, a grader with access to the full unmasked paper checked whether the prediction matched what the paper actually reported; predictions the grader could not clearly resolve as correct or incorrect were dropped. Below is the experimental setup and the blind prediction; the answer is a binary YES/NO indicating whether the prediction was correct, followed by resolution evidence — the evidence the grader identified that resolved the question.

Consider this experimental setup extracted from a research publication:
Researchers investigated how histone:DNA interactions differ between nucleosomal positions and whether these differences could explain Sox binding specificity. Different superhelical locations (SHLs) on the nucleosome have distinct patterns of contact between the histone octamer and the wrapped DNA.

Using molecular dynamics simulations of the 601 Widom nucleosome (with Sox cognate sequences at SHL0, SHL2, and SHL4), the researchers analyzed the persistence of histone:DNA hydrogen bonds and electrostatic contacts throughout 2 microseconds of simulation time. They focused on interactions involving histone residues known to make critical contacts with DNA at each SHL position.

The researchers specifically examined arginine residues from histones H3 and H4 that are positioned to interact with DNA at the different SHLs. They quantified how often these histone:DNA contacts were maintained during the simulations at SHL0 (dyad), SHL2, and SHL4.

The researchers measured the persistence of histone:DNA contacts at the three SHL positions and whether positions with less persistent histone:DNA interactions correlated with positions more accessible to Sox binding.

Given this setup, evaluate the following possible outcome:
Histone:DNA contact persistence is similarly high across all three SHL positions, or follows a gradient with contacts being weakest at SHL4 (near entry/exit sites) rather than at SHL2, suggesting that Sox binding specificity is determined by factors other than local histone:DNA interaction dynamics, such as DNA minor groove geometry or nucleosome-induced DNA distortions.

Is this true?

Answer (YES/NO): NO